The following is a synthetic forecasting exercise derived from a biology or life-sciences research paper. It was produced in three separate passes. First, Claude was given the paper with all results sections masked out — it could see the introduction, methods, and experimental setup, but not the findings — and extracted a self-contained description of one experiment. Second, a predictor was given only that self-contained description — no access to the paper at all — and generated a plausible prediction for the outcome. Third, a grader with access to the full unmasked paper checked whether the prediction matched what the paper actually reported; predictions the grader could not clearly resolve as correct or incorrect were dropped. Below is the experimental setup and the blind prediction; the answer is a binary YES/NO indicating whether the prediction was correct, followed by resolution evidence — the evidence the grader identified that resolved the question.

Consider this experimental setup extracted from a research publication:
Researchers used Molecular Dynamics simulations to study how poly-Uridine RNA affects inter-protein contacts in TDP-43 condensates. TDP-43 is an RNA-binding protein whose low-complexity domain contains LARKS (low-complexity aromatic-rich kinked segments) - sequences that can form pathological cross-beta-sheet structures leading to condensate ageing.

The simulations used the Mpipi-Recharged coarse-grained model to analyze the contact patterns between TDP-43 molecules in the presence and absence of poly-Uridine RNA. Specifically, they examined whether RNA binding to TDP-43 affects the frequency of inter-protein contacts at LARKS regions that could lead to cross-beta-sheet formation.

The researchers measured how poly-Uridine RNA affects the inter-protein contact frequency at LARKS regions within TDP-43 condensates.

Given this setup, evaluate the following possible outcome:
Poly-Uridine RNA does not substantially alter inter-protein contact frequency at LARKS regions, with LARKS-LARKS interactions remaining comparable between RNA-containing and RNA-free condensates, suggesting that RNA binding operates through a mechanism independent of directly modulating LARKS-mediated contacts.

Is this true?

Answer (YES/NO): NO